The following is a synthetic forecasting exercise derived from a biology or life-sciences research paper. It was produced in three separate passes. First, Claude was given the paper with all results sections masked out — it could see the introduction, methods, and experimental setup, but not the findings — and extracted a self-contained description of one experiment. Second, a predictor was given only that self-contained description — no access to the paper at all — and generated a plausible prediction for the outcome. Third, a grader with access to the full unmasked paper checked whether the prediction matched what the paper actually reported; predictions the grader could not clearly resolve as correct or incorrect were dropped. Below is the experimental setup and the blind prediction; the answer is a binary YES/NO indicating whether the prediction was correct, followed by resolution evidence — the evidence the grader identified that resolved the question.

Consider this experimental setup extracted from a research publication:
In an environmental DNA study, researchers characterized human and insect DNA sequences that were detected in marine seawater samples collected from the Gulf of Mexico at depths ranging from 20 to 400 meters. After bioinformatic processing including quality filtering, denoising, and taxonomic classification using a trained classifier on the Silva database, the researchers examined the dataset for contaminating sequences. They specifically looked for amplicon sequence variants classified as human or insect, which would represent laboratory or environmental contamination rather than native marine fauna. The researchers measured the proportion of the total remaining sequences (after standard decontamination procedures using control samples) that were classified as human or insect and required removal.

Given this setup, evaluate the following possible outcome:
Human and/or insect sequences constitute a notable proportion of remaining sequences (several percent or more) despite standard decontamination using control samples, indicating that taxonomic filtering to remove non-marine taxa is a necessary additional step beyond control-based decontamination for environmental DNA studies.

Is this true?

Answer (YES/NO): NO